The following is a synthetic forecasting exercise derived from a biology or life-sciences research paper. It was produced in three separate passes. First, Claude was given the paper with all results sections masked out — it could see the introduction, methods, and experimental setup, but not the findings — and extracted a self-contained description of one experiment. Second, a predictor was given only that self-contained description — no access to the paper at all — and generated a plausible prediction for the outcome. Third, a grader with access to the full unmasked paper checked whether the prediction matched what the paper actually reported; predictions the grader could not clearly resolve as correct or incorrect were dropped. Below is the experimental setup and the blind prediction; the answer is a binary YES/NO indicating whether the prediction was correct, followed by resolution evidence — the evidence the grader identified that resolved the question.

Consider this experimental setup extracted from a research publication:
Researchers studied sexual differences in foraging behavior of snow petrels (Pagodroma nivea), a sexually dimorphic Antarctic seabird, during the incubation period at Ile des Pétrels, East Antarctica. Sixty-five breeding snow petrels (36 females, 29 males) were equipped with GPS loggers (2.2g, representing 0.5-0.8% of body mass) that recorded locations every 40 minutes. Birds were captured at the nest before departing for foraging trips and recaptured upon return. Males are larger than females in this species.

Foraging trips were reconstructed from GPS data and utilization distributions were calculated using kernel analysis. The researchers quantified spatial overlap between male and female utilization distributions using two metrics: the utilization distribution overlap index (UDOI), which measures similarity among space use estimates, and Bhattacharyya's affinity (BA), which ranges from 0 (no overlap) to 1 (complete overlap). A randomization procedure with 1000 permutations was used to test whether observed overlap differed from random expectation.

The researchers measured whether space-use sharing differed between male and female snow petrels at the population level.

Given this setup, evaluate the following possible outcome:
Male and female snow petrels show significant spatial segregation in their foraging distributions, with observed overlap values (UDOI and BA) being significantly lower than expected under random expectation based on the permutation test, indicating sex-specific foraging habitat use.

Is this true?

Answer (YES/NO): NO